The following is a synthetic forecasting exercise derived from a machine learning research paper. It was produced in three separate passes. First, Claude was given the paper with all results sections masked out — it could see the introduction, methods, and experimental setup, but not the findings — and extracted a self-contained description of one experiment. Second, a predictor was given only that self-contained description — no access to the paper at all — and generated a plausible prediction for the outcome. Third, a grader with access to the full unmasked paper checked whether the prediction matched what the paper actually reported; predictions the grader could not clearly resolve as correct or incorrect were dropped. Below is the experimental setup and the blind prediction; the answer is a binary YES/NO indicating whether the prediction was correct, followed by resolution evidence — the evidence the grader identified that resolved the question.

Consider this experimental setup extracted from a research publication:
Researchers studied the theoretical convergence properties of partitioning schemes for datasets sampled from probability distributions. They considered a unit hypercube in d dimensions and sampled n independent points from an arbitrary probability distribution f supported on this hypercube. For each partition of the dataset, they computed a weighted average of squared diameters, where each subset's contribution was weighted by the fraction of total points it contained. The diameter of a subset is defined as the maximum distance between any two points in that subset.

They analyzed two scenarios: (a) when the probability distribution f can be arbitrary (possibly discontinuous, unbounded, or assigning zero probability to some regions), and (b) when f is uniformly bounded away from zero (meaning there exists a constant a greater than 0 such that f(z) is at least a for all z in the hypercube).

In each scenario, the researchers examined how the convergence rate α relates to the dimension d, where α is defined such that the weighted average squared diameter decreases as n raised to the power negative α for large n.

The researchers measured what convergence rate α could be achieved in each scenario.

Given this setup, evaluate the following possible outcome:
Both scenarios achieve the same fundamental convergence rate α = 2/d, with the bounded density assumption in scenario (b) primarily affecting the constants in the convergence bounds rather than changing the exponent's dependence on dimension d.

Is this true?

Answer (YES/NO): NO